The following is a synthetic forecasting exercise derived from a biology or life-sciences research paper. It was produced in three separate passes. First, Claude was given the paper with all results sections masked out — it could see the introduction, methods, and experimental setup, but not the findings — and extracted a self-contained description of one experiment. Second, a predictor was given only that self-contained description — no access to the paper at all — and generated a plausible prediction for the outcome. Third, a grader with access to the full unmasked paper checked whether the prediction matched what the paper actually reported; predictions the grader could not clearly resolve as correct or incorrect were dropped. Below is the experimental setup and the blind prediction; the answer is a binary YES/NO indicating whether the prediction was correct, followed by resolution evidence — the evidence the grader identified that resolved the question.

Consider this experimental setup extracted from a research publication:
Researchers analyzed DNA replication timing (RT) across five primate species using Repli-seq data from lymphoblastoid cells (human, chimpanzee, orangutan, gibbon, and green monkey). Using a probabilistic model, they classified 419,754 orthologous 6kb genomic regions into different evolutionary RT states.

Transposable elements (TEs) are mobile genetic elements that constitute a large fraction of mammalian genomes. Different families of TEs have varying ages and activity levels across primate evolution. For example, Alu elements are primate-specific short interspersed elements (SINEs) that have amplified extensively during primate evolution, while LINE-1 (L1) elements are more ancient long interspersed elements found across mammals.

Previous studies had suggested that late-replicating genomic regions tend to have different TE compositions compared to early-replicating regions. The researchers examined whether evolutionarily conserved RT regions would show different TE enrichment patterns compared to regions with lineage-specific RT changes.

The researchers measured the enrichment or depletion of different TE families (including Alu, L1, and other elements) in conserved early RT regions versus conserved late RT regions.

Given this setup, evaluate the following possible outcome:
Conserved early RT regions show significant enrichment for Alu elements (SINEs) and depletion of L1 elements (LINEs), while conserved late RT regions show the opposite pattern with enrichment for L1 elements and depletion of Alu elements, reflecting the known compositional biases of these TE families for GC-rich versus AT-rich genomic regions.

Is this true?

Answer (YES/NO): YES